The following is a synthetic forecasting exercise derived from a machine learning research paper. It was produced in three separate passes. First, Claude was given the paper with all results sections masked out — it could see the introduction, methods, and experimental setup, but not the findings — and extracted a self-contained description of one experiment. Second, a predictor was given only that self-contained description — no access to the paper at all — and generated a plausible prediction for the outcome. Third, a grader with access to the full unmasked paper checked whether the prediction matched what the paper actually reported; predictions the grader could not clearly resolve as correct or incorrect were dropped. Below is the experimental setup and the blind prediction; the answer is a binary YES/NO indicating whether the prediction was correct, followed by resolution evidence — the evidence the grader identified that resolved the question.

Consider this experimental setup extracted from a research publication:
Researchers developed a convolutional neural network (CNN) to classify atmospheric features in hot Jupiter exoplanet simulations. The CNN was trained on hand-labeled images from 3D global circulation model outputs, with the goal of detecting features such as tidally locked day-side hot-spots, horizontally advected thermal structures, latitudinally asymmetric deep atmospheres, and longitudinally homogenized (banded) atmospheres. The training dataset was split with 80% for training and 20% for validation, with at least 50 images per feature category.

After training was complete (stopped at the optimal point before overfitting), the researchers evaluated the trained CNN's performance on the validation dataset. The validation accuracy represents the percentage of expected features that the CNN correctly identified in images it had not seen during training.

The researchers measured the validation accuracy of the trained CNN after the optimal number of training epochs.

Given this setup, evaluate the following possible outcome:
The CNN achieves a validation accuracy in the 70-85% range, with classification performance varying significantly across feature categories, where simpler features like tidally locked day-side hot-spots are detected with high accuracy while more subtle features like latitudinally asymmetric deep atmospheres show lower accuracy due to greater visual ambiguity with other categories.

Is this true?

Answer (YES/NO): NO